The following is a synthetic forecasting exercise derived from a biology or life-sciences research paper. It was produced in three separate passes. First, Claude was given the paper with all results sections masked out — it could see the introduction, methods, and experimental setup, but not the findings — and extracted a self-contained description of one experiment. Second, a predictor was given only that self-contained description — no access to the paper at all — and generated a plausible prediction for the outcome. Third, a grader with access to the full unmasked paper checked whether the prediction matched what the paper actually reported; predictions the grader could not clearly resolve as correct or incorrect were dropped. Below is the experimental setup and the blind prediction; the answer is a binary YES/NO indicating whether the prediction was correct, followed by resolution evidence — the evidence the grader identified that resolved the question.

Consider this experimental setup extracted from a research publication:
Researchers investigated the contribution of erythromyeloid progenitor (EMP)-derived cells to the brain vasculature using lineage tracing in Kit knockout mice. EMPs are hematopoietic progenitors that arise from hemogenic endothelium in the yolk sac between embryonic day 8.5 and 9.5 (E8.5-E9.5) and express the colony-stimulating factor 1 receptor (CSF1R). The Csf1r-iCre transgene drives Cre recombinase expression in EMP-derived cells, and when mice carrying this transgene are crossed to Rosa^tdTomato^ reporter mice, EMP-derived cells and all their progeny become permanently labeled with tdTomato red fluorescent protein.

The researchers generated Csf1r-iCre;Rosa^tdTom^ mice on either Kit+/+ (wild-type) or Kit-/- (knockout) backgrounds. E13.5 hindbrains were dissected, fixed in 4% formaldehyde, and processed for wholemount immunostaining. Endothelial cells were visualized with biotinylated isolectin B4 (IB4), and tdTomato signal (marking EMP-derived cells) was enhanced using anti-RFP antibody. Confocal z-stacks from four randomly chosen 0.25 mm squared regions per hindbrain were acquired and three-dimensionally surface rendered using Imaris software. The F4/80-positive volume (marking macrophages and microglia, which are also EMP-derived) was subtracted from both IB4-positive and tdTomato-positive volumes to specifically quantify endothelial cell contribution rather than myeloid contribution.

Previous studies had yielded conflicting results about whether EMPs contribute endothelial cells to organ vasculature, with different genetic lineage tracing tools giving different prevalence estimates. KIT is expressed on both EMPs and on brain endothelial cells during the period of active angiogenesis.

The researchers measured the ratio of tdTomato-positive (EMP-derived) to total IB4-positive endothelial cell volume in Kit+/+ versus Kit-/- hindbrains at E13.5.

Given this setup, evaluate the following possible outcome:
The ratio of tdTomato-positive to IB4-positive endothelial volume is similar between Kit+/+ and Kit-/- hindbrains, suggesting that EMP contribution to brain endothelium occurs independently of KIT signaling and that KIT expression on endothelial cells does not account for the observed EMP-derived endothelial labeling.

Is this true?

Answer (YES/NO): YES